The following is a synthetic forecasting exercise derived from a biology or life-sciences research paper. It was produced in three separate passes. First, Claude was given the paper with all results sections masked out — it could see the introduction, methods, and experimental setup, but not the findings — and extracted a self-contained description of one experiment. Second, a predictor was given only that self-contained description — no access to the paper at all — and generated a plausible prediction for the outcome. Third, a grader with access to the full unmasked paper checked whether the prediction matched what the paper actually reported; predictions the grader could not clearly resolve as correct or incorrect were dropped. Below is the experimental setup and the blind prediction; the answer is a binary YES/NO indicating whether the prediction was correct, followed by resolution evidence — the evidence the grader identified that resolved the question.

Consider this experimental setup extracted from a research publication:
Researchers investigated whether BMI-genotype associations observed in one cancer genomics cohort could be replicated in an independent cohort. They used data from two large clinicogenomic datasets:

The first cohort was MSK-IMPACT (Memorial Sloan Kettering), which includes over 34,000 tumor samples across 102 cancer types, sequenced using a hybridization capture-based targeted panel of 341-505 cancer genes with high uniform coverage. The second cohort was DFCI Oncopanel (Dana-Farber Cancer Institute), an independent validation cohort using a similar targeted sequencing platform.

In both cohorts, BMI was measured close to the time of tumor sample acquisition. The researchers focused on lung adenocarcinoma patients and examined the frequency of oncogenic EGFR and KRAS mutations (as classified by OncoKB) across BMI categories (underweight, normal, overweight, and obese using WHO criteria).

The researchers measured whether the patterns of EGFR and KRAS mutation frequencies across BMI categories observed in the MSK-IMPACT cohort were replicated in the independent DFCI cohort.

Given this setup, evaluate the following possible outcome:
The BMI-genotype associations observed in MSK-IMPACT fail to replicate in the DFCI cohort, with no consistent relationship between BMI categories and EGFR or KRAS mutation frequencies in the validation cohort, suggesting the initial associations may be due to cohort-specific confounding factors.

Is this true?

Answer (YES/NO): NO